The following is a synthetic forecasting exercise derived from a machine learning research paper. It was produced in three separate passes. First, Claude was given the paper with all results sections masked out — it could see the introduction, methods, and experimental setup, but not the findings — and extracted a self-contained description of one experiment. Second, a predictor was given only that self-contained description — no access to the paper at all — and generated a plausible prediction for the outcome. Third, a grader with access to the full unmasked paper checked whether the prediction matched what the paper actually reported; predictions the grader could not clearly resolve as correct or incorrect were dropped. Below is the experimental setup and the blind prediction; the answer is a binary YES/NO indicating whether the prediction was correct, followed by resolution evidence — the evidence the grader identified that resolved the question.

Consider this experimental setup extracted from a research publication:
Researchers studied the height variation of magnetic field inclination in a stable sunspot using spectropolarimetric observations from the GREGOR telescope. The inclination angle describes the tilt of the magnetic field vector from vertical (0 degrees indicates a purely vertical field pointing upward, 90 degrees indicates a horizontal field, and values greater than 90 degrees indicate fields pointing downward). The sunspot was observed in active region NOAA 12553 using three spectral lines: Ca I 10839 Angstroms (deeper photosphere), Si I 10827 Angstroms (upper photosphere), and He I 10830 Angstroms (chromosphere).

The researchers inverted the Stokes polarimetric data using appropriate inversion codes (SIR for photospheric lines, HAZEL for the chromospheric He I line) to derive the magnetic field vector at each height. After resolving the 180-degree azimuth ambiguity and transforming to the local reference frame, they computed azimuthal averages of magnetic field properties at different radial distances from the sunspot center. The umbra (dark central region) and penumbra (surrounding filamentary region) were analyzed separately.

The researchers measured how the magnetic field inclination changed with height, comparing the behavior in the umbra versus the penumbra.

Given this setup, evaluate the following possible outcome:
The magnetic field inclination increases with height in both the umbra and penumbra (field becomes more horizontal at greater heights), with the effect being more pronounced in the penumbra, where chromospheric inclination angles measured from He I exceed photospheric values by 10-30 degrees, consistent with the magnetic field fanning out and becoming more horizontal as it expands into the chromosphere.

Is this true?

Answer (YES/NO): NO